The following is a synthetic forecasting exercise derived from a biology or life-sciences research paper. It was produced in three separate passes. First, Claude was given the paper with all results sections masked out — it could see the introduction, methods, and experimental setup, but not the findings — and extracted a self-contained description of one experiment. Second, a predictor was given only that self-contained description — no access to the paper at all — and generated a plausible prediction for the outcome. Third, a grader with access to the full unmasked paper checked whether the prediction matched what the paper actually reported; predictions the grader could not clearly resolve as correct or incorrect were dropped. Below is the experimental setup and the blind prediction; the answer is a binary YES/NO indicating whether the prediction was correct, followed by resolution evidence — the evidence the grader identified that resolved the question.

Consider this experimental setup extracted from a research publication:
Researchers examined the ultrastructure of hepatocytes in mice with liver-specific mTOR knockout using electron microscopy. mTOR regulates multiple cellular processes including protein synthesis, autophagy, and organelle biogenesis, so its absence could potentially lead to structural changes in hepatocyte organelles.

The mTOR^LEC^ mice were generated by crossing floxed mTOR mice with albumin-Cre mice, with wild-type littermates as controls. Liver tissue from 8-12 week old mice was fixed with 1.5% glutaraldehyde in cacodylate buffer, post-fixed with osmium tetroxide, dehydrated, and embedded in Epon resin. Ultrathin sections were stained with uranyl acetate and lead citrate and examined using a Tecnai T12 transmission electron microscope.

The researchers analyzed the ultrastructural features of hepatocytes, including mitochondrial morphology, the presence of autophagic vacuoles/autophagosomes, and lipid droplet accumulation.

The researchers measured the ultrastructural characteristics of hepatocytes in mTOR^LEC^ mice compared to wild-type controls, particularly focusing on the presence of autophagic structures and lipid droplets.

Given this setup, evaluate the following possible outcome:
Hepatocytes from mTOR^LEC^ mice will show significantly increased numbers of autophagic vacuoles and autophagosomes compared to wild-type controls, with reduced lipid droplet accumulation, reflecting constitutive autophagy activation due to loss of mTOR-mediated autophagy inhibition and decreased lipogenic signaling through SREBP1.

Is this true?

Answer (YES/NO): NO